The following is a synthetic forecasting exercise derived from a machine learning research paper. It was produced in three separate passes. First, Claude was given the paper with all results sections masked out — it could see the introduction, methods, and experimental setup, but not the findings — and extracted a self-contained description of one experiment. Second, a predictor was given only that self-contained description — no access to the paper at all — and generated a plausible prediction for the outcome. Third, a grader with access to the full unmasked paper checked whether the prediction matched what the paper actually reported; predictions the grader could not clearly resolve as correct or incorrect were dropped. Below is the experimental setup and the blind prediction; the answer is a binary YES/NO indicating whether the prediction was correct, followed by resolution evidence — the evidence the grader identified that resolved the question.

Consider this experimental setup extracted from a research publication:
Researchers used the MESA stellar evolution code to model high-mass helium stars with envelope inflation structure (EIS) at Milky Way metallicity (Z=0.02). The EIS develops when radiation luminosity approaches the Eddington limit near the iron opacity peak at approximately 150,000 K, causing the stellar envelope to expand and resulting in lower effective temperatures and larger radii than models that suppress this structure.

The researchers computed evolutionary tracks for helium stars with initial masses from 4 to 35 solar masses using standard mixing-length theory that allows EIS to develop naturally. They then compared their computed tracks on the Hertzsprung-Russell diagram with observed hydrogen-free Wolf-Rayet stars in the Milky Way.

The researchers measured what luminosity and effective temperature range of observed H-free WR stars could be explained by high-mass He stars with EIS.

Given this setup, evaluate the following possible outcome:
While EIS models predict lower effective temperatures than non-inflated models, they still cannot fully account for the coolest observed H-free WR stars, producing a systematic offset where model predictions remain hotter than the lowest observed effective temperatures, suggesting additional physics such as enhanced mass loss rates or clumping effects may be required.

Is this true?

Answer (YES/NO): NO